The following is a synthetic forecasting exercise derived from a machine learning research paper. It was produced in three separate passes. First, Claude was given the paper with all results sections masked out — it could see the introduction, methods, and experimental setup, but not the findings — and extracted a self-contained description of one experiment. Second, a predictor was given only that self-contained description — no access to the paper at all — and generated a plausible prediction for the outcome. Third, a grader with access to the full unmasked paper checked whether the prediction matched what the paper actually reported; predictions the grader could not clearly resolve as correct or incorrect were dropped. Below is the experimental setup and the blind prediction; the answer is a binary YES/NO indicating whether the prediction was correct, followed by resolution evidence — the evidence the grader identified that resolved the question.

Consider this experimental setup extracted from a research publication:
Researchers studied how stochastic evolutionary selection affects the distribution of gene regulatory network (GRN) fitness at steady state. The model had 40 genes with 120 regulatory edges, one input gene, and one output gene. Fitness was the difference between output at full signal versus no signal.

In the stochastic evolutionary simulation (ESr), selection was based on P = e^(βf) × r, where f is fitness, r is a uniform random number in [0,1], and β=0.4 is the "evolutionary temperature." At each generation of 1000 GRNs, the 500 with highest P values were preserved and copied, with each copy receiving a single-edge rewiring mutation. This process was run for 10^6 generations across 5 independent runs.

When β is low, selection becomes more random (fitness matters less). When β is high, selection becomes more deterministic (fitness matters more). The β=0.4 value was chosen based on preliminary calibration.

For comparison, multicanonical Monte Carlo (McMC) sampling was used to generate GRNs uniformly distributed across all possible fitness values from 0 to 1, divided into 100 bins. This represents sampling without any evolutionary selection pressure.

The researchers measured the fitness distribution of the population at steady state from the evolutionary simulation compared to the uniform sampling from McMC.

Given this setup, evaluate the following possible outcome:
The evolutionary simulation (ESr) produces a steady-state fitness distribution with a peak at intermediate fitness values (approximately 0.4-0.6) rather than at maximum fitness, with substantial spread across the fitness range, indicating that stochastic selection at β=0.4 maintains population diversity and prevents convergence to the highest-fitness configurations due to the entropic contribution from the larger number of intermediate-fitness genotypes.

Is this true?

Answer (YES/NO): NO